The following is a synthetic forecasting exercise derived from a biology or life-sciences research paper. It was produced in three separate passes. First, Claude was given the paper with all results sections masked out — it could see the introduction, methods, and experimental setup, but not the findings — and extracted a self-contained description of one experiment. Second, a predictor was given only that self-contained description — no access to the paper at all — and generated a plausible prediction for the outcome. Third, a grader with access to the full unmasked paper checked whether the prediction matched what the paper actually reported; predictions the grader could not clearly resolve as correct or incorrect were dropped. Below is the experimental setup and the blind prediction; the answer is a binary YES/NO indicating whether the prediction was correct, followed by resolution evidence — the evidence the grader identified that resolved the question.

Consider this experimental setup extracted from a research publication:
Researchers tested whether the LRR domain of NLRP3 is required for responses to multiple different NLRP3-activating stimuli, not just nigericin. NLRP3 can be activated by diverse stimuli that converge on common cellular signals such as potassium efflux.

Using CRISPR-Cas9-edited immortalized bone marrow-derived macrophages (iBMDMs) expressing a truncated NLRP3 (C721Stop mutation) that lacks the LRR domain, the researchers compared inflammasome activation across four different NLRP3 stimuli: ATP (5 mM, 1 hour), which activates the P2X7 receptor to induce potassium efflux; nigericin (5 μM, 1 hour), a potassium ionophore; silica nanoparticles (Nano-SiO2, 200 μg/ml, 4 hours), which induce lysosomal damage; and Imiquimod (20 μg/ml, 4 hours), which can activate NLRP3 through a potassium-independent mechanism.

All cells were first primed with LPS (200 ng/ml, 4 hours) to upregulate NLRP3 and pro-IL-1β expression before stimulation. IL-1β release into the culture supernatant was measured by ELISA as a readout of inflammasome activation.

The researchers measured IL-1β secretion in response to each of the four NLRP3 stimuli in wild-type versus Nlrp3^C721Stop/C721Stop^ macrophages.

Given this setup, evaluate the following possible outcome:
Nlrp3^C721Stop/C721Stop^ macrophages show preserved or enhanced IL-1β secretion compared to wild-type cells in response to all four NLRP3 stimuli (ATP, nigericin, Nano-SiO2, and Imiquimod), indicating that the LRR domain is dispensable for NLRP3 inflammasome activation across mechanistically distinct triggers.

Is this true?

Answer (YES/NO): NO